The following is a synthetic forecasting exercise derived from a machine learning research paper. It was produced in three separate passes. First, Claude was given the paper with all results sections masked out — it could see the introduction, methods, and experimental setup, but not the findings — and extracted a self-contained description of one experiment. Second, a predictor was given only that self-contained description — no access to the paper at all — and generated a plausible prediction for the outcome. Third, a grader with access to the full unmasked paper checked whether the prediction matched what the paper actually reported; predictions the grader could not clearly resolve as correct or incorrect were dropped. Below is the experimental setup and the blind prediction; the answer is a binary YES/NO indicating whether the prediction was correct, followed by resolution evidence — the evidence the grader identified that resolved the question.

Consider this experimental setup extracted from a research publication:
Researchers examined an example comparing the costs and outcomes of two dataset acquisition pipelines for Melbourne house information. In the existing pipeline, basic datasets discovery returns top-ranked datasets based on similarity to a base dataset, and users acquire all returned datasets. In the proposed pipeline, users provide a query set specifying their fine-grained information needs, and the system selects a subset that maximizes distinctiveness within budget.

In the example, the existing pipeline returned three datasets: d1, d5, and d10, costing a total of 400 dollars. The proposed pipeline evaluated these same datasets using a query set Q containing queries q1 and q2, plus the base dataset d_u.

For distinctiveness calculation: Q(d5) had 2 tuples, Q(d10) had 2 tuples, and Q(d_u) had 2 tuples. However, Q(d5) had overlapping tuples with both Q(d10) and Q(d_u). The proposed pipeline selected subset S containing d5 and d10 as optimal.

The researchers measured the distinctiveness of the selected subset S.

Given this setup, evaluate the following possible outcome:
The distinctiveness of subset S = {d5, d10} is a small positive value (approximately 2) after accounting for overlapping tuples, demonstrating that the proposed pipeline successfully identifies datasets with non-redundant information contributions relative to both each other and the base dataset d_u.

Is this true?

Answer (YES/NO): NO